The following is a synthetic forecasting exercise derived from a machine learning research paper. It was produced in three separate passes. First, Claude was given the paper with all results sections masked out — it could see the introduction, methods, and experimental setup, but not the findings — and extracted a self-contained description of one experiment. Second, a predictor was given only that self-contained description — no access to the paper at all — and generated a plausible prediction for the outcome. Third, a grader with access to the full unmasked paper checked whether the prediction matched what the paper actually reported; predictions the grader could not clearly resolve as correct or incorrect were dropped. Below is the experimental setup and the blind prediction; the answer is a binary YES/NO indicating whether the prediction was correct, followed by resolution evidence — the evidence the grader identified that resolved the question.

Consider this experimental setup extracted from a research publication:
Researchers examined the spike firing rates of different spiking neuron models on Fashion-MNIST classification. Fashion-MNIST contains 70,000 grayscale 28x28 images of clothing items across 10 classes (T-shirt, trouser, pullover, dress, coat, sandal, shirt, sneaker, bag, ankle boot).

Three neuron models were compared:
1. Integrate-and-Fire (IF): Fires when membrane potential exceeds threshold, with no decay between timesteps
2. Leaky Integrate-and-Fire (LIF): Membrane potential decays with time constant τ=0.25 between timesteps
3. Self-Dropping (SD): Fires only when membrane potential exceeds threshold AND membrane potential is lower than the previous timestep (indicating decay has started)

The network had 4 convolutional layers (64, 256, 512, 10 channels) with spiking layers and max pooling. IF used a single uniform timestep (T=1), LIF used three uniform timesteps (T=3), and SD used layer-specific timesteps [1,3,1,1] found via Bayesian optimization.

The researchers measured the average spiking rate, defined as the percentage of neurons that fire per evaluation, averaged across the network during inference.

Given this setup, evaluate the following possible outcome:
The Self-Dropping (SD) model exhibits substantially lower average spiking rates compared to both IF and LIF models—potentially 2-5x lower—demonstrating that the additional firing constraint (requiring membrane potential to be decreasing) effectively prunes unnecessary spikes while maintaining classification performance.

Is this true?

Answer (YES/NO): NO